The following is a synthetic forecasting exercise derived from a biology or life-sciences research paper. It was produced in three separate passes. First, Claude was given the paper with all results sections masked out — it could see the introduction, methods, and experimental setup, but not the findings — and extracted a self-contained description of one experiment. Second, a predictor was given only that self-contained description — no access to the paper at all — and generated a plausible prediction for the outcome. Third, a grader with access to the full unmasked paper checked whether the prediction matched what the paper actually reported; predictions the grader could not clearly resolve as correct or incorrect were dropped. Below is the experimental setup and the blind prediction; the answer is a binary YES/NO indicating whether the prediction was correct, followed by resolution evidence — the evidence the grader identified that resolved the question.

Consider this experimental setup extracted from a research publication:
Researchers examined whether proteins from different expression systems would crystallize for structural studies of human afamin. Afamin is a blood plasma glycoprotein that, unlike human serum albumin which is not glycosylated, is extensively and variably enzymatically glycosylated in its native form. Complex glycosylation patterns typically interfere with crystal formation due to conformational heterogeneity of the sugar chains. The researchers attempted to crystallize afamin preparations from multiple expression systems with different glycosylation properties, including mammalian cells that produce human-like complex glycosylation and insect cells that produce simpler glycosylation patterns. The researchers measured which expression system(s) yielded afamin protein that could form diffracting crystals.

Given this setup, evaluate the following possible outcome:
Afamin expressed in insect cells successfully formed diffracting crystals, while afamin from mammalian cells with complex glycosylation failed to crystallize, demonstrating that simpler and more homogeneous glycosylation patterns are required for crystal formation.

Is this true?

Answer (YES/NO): YES